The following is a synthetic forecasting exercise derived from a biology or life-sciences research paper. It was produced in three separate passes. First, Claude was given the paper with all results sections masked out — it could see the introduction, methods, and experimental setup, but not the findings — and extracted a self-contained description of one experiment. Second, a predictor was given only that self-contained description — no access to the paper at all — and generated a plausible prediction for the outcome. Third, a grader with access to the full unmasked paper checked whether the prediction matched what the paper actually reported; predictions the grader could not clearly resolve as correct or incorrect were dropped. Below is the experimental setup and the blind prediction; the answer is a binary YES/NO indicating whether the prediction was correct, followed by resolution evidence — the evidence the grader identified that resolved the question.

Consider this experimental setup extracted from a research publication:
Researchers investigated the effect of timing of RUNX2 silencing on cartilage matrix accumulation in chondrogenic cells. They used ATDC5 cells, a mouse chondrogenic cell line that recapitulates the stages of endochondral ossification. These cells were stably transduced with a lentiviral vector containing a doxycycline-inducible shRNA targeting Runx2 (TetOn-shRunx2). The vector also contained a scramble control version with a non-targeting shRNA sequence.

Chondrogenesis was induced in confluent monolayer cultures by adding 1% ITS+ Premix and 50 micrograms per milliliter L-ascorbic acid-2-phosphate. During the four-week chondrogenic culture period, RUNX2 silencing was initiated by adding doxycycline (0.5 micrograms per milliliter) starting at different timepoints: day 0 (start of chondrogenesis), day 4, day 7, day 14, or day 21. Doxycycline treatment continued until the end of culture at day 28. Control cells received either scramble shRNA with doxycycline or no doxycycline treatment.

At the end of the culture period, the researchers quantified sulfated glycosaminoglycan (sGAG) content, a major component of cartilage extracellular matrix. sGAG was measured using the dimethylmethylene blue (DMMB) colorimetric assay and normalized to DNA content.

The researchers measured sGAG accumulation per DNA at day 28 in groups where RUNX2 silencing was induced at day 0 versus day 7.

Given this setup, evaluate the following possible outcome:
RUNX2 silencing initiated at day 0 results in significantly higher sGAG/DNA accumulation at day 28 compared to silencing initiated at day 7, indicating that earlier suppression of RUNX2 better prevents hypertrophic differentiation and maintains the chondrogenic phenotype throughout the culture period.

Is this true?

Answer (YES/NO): NO